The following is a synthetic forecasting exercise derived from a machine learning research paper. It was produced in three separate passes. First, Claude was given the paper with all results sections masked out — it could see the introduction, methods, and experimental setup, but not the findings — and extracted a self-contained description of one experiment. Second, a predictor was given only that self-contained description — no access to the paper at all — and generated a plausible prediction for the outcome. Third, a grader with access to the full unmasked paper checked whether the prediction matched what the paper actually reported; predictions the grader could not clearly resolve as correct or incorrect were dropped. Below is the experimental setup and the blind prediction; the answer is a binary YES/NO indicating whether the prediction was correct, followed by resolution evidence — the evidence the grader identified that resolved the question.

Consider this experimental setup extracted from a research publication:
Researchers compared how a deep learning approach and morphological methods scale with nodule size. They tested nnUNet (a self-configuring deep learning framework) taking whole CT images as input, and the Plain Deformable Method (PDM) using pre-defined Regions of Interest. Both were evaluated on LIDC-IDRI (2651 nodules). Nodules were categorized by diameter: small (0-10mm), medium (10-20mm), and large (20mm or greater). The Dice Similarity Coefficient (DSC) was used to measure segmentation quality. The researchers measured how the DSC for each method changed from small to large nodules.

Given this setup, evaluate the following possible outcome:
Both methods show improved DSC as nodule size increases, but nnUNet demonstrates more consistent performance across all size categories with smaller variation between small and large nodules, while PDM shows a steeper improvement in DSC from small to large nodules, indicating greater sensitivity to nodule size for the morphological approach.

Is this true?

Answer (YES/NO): YES